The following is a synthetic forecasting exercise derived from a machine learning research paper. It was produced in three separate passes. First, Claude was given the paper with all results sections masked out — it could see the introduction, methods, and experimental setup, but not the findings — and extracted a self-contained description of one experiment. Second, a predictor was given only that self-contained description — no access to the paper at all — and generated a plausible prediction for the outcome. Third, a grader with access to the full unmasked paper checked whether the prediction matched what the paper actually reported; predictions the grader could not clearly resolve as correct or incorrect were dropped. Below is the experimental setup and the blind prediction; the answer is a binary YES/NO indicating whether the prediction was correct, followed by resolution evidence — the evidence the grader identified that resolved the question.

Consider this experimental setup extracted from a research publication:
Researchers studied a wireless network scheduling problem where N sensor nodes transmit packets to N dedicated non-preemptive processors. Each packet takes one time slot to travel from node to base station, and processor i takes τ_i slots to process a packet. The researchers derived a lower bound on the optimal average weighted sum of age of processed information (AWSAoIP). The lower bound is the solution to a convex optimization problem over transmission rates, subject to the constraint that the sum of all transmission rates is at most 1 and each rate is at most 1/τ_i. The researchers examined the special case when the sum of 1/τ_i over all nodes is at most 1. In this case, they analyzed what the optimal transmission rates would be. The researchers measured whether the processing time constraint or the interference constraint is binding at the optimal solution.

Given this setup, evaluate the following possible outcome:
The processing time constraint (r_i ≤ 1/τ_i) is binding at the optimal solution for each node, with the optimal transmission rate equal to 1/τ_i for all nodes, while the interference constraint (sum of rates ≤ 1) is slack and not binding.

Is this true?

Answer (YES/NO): NO